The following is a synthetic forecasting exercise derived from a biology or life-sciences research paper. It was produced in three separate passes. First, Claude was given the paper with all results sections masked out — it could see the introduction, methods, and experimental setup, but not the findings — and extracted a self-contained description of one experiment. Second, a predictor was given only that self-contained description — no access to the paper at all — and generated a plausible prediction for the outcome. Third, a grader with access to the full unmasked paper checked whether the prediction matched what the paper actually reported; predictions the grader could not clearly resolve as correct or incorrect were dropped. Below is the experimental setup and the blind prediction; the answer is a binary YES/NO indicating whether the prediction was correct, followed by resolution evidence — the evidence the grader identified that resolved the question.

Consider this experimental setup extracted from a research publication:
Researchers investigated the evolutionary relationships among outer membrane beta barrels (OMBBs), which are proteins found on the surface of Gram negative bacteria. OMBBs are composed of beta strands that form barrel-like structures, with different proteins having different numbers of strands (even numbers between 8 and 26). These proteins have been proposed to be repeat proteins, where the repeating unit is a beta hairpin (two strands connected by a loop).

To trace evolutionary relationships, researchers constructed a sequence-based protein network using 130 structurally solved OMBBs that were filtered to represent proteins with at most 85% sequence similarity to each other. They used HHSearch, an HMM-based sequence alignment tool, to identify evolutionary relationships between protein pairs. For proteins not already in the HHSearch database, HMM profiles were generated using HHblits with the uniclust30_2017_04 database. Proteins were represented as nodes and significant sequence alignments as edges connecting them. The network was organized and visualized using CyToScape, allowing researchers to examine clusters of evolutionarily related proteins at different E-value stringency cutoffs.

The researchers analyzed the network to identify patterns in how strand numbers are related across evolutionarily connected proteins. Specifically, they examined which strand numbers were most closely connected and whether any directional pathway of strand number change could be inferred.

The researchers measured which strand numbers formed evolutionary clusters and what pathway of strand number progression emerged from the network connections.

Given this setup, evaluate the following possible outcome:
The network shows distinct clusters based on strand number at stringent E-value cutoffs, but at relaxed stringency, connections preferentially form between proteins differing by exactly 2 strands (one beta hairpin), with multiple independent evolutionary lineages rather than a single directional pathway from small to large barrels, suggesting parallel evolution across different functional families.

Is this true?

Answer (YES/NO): NO